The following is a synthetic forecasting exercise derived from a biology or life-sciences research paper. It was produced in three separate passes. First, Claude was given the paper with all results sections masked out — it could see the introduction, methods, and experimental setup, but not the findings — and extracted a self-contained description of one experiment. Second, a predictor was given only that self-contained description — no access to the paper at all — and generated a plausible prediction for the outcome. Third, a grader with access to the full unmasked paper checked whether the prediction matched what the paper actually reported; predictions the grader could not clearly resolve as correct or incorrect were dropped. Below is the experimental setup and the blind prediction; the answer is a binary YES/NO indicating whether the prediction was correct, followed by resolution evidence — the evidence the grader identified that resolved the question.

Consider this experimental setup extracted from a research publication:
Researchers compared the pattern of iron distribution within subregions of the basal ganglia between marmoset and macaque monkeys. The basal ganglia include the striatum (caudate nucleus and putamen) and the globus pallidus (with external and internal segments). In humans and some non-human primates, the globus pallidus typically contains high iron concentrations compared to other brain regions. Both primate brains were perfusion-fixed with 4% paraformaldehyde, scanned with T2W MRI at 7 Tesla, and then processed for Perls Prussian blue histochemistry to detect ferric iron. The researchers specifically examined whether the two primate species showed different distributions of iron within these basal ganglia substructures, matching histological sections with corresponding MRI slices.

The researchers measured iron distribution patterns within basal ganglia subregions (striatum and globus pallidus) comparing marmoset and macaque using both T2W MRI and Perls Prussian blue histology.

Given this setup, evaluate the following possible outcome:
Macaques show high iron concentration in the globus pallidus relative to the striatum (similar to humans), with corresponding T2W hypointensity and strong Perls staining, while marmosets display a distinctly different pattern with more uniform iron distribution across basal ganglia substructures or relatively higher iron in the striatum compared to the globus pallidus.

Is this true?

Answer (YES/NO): NO